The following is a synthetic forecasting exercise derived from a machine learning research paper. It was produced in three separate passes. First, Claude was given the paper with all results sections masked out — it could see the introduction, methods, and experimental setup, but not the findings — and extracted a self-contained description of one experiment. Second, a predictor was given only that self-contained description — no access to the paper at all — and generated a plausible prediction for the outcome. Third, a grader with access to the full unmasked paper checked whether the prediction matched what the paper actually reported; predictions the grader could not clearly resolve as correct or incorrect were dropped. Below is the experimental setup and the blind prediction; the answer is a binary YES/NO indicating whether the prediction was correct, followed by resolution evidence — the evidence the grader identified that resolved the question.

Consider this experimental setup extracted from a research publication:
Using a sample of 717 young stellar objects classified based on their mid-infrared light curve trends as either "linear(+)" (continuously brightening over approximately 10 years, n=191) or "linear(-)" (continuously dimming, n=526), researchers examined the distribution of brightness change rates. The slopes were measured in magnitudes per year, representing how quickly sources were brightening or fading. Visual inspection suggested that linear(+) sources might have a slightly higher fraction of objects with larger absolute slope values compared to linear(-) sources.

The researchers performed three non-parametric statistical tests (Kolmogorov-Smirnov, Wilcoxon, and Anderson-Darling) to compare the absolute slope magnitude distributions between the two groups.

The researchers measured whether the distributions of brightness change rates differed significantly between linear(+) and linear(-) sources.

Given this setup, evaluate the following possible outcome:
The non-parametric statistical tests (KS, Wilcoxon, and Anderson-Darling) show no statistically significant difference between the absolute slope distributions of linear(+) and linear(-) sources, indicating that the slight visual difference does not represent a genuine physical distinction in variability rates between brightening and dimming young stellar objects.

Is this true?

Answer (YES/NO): YES